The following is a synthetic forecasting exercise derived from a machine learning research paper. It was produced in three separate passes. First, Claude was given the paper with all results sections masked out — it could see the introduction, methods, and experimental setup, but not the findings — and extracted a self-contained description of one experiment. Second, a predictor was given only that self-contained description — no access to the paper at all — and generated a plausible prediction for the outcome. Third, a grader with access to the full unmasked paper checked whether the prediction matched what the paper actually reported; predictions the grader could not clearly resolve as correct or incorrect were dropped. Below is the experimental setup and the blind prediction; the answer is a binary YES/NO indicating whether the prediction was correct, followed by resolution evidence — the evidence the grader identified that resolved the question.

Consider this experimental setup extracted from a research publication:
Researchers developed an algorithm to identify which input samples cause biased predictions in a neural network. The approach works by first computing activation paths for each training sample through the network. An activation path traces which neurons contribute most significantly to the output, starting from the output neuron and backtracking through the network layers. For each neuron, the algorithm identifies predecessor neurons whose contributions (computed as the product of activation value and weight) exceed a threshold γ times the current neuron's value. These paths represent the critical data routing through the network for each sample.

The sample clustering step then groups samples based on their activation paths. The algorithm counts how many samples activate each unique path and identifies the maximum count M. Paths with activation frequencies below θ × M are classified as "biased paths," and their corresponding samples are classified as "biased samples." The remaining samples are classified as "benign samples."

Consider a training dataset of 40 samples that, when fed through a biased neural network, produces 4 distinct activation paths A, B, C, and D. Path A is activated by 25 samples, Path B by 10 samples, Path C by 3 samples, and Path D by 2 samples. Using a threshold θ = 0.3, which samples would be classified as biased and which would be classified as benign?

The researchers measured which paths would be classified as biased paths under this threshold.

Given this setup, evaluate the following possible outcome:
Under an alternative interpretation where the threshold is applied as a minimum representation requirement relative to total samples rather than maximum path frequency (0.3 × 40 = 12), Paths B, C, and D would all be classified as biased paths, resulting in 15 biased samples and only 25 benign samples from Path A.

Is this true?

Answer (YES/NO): NO